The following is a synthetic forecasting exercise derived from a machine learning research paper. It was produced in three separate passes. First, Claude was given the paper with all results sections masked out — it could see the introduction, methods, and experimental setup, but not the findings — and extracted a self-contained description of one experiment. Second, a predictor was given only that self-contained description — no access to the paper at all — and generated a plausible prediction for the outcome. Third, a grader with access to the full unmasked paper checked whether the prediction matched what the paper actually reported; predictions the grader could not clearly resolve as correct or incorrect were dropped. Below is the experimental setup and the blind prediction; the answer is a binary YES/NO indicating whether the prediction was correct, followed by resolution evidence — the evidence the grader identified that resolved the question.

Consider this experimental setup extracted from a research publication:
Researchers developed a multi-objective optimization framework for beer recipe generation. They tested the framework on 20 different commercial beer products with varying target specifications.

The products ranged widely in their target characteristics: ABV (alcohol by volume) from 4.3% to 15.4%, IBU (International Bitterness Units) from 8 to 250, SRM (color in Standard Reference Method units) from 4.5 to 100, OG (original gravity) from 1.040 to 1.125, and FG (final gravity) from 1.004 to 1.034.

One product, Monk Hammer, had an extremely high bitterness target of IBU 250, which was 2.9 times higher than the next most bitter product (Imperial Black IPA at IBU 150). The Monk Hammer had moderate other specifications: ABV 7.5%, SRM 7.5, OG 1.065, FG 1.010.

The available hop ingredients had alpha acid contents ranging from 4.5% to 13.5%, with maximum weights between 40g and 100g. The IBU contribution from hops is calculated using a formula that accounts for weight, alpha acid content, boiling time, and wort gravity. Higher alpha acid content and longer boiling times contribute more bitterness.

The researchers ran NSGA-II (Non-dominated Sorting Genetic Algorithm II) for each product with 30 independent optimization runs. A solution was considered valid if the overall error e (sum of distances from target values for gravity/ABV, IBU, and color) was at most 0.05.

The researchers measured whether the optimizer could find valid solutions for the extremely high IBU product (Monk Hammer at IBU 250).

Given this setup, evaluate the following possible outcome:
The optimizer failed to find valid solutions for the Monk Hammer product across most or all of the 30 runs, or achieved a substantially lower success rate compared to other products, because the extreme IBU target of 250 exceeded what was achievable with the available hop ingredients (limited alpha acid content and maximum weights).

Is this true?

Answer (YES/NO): NO